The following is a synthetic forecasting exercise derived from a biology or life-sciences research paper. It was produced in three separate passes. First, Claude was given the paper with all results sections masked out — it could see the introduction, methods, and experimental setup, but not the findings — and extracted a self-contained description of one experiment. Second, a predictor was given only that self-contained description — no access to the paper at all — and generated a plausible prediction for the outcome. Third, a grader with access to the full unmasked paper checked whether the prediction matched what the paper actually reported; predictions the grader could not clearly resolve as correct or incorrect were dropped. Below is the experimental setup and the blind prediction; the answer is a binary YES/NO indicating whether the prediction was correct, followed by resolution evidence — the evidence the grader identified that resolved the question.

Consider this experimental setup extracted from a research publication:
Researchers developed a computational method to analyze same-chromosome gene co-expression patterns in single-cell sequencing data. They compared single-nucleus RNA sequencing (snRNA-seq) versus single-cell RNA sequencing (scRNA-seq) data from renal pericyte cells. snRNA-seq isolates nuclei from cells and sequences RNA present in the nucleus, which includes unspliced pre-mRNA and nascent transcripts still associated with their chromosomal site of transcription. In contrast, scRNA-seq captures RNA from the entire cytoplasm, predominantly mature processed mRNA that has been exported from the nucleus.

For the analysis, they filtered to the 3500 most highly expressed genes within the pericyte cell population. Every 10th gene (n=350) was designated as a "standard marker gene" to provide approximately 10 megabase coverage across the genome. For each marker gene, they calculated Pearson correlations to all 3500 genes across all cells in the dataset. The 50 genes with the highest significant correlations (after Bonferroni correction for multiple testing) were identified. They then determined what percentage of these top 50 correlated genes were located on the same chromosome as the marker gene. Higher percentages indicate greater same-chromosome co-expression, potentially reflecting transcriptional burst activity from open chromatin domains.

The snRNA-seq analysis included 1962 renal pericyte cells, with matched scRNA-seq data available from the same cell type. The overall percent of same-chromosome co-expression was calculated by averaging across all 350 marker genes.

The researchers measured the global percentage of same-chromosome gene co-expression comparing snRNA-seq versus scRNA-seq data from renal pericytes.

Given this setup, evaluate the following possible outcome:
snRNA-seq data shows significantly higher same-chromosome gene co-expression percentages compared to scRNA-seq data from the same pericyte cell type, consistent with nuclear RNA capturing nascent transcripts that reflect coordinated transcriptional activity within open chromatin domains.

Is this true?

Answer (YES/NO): YES